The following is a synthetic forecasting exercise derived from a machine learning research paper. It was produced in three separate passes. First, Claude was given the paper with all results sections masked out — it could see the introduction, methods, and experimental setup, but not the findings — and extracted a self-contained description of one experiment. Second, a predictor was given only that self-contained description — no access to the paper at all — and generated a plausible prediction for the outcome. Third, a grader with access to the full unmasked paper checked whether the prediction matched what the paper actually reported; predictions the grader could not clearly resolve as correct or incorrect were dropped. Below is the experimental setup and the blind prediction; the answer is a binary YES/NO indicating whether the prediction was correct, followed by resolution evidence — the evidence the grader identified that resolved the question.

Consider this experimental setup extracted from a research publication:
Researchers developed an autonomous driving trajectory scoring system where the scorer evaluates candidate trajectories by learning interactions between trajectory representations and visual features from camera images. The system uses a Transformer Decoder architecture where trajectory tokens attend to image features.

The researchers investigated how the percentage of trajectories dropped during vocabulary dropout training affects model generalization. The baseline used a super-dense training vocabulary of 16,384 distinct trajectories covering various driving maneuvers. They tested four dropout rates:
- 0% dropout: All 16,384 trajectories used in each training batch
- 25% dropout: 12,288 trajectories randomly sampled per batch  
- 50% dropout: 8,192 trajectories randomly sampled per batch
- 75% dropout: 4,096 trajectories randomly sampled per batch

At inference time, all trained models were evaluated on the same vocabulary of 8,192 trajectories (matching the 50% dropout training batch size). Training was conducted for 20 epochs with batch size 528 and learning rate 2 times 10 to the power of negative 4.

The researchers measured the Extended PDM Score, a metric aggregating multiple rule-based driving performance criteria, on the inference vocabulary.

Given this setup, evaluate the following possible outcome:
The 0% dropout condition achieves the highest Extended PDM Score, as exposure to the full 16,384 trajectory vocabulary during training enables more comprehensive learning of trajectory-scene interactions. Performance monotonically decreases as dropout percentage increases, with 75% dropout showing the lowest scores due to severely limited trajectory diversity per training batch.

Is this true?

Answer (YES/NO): NO